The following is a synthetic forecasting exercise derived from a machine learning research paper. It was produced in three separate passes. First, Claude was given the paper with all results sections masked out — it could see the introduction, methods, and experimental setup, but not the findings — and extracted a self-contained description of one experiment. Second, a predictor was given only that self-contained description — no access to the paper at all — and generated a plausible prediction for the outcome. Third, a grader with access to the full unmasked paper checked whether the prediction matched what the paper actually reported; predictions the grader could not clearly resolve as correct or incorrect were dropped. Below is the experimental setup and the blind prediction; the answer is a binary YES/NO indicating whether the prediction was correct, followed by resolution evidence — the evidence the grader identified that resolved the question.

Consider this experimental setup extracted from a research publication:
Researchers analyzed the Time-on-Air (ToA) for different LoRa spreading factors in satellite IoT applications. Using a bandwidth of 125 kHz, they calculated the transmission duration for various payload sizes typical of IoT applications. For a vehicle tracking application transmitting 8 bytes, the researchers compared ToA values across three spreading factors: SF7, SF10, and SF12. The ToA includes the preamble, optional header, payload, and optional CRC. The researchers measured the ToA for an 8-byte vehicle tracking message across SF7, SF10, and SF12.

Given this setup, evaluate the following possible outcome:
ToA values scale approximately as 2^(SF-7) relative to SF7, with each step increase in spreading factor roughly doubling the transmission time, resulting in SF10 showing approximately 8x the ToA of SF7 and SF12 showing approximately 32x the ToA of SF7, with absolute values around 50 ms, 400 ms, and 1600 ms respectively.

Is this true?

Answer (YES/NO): NO